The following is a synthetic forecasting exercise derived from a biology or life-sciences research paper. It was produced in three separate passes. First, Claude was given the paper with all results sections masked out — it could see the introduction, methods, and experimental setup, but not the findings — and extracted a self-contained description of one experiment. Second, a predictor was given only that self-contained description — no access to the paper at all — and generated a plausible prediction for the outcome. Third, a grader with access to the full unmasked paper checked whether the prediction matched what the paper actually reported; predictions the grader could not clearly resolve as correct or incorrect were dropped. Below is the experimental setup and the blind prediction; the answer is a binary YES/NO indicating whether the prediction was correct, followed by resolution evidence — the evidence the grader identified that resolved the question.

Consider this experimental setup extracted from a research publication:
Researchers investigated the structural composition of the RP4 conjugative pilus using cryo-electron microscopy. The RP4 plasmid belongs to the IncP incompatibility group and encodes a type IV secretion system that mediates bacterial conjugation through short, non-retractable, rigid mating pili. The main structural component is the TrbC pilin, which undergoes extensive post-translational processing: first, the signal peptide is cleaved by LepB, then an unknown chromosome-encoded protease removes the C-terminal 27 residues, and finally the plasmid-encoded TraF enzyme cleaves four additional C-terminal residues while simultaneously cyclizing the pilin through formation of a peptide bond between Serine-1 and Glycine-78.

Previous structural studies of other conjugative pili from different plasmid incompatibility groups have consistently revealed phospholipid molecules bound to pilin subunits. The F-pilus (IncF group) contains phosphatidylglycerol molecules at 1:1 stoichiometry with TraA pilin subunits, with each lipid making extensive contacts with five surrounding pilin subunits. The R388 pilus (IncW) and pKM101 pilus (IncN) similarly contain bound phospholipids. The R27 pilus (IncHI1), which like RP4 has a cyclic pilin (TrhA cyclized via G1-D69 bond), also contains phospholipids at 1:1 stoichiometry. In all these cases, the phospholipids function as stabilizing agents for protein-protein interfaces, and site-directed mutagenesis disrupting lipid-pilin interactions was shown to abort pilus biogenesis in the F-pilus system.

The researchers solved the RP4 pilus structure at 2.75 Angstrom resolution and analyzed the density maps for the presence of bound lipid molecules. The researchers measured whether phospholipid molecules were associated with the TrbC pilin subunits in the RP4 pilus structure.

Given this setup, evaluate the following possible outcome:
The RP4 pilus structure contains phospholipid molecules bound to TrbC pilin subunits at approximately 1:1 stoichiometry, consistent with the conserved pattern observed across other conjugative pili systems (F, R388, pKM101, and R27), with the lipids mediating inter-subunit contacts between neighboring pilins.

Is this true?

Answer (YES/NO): NO